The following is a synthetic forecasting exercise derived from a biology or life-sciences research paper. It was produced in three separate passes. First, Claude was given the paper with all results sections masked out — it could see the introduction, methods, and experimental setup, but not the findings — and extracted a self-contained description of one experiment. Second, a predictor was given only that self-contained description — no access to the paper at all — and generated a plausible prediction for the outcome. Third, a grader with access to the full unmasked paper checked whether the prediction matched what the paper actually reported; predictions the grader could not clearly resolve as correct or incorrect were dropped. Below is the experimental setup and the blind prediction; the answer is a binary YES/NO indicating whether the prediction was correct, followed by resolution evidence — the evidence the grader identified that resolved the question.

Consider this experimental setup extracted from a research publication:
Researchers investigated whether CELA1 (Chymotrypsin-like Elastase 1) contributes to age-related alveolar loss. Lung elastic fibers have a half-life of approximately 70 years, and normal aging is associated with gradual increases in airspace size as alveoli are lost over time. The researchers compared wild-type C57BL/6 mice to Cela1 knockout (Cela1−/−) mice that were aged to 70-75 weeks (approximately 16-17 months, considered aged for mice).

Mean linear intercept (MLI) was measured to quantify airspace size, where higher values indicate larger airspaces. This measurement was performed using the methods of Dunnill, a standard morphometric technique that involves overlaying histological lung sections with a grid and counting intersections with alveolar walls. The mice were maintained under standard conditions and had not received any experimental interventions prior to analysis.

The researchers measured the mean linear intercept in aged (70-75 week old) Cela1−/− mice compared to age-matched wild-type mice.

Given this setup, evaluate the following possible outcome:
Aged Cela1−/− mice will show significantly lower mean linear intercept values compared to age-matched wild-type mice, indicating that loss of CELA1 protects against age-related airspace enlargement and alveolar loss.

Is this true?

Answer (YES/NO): YES